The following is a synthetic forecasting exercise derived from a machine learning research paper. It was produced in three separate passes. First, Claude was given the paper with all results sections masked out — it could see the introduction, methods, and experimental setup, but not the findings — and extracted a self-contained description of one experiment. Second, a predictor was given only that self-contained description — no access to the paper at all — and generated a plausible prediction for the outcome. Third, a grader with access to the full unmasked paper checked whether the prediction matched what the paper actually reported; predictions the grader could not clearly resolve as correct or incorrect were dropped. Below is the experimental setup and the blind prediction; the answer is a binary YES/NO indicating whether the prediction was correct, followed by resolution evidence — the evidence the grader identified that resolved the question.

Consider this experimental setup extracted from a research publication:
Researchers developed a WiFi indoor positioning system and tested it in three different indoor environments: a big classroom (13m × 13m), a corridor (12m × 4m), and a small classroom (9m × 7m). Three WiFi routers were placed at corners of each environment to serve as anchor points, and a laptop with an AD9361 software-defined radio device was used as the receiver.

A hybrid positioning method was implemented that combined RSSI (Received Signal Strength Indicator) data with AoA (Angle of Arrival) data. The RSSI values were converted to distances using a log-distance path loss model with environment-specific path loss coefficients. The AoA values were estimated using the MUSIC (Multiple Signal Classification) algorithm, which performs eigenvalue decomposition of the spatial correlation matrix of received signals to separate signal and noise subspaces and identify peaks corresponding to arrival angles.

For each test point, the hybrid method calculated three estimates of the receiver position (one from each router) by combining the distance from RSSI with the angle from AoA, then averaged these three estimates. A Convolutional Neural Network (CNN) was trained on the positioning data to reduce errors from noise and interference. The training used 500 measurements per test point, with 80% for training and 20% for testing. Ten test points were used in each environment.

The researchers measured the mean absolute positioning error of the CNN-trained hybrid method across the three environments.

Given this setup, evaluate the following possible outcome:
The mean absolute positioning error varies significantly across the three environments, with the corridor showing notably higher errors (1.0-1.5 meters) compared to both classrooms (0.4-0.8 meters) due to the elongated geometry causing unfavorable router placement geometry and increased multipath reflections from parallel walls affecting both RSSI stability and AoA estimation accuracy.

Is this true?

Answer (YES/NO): NO